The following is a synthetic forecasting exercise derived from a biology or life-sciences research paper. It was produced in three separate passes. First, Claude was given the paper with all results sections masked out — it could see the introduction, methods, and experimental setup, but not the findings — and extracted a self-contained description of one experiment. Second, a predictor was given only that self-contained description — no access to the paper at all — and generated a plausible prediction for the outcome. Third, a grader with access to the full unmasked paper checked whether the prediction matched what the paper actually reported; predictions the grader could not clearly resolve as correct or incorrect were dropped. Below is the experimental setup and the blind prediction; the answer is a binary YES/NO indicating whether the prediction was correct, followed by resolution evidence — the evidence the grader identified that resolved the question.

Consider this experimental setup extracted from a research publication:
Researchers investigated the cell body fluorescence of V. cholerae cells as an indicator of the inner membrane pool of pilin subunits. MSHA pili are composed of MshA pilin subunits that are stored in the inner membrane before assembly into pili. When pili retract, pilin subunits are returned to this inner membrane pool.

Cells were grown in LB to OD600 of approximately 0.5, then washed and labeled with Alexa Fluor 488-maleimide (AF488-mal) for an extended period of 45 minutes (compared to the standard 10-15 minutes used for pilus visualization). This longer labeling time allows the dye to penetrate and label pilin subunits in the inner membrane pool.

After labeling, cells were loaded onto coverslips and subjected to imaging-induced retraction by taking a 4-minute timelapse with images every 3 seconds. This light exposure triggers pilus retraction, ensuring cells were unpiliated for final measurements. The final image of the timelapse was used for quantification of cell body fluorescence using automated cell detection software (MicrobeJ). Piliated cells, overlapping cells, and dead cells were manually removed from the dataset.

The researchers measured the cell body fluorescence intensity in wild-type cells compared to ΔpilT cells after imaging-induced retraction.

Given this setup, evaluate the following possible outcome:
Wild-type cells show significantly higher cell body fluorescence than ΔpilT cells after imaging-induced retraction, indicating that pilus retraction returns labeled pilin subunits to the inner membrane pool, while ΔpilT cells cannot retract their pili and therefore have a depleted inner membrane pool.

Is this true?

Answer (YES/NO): NO